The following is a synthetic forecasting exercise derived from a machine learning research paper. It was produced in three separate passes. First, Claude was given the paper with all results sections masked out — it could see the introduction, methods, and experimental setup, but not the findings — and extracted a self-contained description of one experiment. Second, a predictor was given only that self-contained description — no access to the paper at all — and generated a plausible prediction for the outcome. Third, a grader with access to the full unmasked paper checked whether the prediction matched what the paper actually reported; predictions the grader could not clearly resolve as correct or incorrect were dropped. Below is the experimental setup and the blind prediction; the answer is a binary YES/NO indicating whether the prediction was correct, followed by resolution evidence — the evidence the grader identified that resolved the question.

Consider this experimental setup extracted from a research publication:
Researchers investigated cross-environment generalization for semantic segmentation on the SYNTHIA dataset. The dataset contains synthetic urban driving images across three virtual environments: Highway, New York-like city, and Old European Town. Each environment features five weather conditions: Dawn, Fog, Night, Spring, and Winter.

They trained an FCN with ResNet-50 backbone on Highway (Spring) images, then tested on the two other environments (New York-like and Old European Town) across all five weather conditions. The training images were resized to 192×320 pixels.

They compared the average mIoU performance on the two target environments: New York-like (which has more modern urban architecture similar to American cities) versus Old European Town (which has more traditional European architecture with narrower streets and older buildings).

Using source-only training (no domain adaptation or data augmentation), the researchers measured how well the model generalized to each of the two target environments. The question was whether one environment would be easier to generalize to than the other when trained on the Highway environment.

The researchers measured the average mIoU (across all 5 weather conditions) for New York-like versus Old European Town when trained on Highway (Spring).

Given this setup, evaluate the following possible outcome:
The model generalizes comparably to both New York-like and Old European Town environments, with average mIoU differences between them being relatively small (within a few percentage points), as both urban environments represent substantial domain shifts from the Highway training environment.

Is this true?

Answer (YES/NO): NO